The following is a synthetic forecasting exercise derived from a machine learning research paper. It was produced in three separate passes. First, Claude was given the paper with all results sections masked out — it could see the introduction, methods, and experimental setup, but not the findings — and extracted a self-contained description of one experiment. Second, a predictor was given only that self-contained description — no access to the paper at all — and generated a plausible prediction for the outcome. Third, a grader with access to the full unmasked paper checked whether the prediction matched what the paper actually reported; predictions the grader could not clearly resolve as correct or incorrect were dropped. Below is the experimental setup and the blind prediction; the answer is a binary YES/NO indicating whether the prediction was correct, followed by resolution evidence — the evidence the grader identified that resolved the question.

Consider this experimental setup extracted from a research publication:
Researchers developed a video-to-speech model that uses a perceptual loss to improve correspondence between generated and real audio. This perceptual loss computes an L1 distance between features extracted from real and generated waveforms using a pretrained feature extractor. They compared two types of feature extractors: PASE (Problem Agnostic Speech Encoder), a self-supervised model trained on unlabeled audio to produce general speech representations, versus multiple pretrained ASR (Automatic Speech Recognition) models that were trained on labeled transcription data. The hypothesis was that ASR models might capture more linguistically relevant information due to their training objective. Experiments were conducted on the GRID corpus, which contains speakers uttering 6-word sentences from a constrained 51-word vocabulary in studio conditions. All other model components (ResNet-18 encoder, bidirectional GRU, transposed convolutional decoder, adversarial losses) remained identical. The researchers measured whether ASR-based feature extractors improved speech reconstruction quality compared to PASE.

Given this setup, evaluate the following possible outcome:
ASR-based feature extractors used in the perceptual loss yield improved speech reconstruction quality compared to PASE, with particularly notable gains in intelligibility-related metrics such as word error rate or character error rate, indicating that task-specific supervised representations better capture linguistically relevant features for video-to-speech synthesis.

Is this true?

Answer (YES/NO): NO